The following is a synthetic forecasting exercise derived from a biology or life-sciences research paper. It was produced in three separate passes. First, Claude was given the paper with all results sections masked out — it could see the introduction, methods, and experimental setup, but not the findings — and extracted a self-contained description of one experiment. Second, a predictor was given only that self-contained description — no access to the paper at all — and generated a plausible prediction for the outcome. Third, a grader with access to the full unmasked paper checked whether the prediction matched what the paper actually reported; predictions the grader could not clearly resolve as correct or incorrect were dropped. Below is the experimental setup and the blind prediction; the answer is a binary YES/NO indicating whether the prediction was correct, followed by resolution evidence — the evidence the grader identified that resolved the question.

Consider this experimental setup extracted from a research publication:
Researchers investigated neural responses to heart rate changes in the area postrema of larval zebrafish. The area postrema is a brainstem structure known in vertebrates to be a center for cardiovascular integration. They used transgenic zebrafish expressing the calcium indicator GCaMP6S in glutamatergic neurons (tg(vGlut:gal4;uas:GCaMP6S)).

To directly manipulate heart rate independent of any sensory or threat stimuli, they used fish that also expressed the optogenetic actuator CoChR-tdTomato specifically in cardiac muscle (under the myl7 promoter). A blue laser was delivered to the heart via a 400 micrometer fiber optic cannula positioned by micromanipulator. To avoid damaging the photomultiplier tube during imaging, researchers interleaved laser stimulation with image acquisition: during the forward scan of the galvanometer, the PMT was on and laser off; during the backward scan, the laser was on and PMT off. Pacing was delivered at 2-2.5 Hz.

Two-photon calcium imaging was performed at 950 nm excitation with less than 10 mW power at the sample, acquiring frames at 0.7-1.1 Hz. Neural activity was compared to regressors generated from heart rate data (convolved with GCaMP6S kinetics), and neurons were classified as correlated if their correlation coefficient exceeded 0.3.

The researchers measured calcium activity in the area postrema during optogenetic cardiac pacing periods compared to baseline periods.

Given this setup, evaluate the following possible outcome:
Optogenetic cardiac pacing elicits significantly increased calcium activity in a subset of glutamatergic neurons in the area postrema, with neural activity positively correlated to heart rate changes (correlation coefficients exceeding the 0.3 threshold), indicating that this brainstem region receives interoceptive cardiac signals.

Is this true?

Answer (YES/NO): YES